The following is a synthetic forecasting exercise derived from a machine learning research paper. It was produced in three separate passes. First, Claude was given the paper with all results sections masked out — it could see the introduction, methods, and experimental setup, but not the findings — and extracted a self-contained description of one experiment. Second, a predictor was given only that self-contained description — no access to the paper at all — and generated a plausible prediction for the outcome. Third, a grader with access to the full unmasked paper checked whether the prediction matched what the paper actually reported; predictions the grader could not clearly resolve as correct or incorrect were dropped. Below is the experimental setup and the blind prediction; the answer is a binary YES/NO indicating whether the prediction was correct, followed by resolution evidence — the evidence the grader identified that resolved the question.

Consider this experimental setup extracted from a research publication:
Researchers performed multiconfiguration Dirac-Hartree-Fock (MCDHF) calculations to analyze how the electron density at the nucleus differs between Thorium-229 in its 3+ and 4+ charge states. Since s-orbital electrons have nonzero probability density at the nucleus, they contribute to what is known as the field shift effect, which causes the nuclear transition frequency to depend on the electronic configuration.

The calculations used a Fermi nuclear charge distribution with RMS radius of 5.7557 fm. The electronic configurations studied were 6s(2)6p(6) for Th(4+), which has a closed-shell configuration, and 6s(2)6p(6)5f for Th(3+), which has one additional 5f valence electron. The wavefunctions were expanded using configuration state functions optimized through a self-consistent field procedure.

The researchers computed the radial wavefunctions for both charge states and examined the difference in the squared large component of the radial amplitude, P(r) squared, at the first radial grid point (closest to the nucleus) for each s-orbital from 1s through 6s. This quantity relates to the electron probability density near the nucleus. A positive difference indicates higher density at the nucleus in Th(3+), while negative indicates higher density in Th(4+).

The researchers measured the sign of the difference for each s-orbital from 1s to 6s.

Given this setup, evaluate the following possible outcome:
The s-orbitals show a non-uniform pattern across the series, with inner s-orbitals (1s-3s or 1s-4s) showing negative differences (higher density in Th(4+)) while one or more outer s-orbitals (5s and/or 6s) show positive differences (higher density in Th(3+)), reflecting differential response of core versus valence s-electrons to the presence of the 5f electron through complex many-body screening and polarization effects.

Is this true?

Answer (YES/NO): NO